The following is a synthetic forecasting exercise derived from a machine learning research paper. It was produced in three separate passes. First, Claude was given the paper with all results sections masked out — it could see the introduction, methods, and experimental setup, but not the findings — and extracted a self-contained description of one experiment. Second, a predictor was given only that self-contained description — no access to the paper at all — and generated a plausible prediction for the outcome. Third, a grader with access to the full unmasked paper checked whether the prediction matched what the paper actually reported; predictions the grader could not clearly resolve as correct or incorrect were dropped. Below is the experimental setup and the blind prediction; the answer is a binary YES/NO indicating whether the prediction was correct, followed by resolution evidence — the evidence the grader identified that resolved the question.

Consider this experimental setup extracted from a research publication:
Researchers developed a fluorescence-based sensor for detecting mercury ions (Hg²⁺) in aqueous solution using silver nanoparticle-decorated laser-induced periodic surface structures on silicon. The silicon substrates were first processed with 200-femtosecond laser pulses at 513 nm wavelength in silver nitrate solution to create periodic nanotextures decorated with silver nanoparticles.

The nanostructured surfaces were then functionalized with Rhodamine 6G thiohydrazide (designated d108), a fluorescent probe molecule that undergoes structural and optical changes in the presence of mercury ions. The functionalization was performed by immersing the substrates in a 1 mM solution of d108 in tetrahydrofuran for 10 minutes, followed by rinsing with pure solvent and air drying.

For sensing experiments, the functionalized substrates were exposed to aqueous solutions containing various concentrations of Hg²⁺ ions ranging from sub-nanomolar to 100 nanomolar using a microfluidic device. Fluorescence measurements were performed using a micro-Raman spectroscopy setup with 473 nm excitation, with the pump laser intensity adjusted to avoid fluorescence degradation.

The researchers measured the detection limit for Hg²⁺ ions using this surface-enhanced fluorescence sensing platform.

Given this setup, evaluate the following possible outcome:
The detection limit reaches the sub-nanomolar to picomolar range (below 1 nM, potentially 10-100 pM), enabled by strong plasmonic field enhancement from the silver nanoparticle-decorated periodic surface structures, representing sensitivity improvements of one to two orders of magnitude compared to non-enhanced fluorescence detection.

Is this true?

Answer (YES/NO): NO